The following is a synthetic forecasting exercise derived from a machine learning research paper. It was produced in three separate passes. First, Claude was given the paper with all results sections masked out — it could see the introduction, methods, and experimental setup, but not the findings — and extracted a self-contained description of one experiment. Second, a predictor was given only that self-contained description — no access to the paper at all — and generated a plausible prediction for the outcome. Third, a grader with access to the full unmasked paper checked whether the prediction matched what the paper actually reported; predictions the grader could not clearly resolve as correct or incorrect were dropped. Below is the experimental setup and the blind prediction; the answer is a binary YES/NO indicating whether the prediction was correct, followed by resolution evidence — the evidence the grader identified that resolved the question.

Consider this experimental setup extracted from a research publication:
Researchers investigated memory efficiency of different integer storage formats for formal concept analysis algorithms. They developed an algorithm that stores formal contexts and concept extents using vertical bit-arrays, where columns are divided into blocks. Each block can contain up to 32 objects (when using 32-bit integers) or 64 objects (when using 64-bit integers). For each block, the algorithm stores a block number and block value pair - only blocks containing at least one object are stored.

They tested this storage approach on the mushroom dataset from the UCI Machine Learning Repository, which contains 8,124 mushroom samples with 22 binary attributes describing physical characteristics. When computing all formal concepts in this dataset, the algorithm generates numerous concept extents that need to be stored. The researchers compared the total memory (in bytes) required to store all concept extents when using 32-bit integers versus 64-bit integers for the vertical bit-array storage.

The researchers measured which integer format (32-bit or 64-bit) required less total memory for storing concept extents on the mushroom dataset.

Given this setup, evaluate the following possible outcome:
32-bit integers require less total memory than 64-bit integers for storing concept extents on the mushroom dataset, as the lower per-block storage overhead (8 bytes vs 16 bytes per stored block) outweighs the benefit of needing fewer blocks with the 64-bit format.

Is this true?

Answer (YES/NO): NO